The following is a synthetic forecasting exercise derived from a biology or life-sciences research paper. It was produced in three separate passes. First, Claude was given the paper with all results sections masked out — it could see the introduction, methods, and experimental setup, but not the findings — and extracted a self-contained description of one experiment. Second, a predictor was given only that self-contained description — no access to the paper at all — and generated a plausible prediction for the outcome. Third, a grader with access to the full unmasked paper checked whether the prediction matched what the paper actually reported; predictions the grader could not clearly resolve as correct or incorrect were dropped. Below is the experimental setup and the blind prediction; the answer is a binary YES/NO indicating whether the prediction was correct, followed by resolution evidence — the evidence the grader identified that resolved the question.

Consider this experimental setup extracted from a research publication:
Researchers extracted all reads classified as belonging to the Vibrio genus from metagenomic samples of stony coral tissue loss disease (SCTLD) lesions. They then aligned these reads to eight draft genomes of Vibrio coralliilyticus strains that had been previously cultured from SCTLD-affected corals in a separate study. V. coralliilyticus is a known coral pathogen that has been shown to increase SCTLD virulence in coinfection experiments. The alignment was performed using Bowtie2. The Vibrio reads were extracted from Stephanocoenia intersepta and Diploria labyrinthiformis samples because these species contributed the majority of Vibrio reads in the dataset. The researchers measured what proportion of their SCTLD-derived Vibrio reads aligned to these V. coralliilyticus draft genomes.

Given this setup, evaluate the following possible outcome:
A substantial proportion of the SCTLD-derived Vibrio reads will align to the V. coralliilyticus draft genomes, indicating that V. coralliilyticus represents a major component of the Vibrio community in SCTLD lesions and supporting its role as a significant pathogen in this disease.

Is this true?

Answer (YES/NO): NO